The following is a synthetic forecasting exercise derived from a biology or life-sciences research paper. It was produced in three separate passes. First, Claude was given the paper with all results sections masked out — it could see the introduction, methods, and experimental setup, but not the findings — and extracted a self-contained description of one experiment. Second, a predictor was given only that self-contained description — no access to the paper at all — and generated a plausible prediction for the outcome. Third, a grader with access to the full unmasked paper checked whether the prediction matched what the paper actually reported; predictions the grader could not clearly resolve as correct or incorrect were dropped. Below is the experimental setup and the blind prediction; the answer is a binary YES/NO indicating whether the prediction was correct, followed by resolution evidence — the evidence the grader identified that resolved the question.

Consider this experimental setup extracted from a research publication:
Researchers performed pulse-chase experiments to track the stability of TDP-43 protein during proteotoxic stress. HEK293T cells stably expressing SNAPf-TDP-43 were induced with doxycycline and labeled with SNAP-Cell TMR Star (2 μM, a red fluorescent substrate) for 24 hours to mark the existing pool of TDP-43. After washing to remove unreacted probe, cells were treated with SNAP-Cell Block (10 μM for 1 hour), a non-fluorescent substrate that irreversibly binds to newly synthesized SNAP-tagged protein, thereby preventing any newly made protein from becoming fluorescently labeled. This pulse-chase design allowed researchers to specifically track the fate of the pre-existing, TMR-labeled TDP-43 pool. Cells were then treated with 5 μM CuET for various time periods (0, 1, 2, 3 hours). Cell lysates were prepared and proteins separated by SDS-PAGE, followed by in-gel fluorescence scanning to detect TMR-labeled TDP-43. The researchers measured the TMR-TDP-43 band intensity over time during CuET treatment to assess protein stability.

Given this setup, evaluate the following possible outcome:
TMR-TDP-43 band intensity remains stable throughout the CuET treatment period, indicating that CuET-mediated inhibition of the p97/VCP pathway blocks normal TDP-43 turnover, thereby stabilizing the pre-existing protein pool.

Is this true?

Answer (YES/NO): NO